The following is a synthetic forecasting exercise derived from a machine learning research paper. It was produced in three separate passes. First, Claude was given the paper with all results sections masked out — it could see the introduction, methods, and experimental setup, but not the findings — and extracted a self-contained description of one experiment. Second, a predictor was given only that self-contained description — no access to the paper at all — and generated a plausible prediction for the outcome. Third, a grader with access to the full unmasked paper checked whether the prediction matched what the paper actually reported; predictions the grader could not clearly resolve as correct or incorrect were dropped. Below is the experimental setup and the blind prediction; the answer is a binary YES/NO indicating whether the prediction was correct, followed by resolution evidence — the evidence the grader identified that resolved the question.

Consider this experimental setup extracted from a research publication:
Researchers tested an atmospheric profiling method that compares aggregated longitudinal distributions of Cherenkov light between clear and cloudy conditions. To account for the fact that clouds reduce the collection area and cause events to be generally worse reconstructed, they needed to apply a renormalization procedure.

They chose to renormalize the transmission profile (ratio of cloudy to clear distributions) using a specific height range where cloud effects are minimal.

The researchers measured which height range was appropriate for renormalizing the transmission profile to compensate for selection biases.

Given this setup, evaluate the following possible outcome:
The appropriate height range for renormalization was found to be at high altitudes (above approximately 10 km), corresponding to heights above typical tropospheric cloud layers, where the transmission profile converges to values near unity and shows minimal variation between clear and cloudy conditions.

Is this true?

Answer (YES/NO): NO